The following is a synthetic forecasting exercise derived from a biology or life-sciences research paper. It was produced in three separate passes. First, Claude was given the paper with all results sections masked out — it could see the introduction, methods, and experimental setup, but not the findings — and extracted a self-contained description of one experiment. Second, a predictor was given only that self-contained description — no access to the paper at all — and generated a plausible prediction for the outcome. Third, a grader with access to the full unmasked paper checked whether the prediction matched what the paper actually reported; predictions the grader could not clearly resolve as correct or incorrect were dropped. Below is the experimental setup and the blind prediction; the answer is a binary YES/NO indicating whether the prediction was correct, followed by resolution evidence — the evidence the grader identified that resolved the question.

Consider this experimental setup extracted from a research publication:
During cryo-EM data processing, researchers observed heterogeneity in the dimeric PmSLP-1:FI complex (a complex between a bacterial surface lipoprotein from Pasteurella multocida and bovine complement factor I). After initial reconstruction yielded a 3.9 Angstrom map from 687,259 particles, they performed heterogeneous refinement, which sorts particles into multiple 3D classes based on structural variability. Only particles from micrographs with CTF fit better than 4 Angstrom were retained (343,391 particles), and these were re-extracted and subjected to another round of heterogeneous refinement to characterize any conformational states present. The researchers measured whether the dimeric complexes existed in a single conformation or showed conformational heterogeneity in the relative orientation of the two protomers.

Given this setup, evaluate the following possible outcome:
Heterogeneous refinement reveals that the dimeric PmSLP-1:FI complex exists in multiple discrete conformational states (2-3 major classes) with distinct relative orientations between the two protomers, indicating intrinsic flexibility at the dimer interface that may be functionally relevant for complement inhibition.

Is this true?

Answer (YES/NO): NO